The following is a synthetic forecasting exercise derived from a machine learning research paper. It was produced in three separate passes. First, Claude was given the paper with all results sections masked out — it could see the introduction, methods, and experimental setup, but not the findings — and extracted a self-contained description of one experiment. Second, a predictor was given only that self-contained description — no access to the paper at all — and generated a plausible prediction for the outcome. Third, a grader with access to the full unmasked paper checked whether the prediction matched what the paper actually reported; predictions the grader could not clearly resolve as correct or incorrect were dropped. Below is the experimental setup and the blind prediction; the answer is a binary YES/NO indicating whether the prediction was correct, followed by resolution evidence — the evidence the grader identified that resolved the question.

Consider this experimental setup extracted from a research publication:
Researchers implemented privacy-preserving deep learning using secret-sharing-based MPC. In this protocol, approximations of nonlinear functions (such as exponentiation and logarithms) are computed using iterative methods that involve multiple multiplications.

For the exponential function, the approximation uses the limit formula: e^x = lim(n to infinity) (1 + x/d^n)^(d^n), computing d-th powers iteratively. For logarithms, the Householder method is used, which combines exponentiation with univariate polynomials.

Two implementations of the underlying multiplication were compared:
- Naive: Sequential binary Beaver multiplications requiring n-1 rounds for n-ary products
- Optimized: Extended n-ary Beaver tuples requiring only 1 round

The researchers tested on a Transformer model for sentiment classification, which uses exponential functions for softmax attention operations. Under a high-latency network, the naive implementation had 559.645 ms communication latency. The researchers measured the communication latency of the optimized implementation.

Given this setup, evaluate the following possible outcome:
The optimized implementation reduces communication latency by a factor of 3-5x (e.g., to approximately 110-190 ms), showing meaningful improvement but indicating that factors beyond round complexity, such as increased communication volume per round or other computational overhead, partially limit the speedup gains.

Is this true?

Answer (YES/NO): NO